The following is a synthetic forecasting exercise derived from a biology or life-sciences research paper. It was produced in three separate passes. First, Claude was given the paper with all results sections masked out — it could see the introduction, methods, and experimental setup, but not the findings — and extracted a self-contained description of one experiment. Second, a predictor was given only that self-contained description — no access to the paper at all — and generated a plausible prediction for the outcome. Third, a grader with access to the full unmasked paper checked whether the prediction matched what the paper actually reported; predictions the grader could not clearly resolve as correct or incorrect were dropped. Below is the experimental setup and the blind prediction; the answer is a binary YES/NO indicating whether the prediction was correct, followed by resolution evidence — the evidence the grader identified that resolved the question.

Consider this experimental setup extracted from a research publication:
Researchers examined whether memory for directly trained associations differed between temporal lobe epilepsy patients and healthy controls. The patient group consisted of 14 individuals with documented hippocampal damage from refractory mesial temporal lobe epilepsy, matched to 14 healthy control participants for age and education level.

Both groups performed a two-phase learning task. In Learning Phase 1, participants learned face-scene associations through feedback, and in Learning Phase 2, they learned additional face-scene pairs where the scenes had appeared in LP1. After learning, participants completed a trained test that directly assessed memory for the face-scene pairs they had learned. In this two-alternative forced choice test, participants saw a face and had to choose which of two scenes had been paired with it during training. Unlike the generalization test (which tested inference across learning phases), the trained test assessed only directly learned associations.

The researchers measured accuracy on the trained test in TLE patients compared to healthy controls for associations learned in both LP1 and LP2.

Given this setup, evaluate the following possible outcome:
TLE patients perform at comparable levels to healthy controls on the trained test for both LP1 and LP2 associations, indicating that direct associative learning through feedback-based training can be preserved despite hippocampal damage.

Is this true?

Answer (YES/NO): NO